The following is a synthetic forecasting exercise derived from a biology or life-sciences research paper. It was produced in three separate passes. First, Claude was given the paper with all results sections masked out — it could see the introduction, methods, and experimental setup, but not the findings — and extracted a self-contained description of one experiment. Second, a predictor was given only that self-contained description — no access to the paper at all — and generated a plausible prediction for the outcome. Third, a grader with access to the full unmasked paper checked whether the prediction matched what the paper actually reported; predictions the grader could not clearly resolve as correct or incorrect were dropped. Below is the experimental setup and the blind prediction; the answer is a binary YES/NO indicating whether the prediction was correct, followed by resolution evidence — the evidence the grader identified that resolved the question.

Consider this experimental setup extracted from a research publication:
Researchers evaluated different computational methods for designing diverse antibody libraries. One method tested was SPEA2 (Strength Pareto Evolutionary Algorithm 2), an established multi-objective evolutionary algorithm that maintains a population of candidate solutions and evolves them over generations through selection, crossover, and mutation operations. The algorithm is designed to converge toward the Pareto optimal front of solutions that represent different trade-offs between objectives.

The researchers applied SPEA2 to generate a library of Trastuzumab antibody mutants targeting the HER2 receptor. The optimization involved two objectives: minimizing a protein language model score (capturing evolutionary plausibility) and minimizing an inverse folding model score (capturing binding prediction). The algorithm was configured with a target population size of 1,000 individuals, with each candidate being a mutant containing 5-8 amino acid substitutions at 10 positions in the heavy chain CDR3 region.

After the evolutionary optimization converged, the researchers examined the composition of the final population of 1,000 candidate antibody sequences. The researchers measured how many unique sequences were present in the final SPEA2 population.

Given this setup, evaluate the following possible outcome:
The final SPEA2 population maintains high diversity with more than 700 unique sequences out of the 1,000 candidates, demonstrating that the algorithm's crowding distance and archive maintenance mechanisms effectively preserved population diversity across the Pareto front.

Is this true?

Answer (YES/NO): NO